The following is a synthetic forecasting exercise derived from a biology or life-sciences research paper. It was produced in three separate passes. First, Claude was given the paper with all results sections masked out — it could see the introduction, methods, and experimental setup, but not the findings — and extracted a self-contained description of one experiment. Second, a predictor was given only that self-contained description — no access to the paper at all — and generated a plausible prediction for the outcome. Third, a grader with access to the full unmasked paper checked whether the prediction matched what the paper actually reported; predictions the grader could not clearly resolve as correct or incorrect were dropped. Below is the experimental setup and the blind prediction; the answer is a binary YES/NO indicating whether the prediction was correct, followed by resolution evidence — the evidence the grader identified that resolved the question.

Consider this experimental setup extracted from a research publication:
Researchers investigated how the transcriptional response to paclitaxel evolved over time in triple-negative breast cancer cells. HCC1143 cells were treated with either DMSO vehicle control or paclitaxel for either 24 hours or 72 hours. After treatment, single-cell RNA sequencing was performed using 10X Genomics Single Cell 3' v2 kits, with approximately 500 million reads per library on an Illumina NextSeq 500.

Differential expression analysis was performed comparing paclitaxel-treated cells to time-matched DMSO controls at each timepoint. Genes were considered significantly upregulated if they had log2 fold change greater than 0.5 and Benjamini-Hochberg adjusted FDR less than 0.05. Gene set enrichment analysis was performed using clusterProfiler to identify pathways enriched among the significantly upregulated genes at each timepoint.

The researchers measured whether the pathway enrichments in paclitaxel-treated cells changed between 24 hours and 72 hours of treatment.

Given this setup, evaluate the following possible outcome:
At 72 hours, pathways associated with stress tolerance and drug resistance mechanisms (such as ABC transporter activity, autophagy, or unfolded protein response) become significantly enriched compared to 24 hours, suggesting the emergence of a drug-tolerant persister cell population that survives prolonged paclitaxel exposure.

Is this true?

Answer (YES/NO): NO